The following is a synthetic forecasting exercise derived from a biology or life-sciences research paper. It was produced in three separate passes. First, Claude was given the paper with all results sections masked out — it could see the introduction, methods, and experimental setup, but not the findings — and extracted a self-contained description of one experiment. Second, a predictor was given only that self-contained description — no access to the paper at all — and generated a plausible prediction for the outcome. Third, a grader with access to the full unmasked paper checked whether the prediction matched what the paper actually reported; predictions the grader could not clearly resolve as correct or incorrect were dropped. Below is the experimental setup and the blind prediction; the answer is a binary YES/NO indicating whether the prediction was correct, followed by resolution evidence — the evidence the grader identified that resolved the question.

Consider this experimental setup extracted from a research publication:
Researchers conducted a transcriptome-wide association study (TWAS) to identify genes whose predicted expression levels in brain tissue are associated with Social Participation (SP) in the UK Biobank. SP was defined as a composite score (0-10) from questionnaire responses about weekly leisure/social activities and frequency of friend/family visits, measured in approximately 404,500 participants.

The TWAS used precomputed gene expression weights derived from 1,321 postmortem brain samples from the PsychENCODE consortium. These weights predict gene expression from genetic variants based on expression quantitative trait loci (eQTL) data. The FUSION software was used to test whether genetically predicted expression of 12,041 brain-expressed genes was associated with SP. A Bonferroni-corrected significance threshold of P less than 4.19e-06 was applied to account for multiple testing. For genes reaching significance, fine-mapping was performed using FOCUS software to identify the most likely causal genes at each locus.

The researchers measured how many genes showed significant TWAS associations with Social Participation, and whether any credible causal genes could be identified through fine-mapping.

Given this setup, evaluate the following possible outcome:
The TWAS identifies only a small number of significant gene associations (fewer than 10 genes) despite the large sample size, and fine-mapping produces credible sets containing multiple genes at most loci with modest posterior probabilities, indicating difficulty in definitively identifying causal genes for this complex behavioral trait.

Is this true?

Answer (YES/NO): NO